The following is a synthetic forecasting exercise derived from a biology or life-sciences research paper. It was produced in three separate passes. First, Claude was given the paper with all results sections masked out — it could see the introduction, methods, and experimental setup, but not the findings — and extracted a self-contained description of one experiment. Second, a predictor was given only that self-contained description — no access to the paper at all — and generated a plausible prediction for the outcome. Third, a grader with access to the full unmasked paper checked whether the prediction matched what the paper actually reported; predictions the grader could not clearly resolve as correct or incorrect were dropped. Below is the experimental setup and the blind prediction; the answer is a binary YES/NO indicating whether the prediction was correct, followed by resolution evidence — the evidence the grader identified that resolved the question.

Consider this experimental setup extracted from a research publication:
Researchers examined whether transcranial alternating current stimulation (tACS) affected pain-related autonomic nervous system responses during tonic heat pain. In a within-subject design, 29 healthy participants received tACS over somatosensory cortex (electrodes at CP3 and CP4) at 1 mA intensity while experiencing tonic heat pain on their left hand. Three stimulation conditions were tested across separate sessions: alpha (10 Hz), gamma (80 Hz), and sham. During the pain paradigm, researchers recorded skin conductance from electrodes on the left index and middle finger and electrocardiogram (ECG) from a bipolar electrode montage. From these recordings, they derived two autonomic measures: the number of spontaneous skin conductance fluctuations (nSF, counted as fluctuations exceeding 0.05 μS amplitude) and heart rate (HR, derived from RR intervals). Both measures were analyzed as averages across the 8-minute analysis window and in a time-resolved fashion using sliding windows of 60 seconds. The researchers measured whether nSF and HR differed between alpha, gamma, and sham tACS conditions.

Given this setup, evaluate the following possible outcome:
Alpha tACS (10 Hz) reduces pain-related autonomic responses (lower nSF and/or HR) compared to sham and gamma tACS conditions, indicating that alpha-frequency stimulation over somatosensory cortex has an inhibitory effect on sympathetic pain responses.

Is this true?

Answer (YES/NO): NO